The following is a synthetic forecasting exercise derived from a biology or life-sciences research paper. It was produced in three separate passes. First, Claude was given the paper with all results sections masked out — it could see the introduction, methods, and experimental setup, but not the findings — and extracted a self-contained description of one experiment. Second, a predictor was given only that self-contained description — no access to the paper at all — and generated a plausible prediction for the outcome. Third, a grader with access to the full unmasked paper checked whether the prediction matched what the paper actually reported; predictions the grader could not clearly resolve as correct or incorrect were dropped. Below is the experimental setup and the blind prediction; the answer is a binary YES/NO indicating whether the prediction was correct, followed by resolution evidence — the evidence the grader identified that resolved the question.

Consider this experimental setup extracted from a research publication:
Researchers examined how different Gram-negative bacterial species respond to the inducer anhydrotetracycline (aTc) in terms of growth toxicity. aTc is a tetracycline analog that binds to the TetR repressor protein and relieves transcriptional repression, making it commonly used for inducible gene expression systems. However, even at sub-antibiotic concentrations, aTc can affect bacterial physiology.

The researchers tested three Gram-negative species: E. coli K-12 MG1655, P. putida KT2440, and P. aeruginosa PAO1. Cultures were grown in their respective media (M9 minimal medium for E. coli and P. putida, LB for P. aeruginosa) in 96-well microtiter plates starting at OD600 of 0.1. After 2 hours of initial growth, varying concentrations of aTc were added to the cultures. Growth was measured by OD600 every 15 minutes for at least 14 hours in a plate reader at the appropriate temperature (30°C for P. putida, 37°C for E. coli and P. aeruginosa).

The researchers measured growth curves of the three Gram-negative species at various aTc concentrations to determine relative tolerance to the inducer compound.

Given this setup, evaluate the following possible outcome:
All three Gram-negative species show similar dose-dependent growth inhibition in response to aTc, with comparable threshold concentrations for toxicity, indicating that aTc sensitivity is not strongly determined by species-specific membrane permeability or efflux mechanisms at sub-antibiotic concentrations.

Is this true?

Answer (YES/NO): NO